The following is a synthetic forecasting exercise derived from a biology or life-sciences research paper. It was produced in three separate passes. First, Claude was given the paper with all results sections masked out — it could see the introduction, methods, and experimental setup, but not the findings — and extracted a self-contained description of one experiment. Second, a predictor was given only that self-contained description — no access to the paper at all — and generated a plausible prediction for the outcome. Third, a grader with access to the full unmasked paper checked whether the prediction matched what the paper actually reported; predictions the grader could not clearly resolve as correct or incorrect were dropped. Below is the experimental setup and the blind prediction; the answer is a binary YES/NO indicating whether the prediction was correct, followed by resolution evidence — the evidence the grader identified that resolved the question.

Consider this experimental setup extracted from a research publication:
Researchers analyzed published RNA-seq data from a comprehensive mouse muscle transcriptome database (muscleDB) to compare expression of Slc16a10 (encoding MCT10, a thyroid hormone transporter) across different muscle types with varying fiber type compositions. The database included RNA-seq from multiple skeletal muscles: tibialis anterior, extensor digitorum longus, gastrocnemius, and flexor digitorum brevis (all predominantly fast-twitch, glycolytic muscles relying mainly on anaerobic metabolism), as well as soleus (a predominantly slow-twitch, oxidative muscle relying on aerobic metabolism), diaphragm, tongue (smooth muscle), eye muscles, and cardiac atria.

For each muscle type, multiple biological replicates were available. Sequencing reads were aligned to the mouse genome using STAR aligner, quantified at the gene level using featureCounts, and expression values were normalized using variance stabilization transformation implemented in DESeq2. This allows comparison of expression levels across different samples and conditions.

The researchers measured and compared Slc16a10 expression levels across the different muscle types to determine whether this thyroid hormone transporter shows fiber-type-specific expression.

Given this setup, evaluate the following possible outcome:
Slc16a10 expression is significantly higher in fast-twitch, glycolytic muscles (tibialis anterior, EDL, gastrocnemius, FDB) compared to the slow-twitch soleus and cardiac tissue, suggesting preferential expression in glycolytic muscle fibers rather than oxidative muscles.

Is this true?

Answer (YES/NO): NO